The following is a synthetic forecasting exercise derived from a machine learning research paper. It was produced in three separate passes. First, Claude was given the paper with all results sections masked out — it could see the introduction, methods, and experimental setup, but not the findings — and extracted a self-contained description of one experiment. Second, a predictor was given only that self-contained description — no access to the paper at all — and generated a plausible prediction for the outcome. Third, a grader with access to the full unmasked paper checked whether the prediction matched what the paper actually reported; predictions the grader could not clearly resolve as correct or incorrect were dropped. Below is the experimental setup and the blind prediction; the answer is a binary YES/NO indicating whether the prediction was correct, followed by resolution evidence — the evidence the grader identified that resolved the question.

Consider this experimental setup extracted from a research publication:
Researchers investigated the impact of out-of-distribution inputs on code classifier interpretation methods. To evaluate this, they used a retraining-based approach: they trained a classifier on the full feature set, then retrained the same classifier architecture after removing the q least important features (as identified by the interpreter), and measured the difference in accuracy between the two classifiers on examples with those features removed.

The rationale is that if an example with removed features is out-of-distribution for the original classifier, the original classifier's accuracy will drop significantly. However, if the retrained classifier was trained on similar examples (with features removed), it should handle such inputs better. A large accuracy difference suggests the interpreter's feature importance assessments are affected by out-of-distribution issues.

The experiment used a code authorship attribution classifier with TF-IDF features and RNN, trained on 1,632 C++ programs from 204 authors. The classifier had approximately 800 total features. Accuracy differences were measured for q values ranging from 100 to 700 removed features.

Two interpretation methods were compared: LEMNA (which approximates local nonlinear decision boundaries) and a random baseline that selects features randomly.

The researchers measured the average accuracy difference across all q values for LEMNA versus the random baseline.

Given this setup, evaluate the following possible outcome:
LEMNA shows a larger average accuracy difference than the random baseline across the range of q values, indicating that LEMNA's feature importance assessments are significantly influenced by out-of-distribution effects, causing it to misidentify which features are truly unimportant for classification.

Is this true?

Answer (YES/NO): YES